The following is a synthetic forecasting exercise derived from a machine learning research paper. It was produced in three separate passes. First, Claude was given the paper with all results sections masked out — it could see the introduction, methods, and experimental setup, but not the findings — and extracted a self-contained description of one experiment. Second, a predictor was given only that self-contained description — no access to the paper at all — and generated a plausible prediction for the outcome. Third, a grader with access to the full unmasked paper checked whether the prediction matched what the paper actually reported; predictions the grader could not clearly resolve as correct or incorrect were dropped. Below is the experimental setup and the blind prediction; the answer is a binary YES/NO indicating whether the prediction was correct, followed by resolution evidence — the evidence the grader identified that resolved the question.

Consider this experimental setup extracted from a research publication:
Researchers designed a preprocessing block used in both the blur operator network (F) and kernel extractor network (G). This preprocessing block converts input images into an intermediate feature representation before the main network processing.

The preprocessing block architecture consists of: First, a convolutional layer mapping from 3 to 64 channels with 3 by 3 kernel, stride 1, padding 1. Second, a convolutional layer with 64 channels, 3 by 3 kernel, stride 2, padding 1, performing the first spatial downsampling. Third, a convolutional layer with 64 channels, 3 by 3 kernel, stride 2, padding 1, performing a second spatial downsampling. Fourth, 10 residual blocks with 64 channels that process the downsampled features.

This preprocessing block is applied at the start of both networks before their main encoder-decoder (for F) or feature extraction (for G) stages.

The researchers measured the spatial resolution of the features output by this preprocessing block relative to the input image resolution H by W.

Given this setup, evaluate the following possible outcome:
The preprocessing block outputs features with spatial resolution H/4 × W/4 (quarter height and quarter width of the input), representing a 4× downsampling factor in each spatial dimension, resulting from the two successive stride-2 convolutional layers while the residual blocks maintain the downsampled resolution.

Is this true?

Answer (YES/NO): YES